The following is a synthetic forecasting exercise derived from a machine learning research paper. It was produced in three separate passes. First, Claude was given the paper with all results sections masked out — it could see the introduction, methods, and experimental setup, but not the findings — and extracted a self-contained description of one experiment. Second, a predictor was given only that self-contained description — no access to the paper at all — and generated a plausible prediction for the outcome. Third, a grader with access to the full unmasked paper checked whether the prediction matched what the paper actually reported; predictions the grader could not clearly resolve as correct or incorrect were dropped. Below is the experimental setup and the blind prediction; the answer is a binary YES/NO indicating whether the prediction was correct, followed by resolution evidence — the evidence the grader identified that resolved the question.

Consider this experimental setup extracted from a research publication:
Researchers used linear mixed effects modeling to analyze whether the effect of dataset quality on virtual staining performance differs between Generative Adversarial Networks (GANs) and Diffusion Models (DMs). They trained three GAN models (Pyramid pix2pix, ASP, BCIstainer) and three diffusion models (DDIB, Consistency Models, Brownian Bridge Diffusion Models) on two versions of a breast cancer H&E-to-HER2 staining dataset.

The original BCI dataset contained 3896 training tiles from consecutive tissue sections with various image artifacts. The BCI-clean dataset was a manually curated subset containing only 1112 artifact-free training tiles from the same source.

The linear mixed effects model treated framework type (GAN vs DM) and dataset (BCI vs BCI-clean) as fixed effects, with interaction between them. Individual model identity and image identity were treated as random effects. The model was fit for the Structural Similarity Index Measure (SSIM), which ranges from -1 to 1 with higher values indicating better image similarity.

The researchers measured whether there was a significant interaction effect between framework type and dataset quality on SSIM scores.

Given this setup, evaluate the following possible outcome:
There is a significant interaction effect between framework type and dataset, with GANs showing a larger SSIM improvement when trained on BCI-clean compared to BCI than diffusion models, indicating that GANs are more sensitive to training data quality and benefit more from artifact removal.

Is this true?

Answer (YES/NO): NO